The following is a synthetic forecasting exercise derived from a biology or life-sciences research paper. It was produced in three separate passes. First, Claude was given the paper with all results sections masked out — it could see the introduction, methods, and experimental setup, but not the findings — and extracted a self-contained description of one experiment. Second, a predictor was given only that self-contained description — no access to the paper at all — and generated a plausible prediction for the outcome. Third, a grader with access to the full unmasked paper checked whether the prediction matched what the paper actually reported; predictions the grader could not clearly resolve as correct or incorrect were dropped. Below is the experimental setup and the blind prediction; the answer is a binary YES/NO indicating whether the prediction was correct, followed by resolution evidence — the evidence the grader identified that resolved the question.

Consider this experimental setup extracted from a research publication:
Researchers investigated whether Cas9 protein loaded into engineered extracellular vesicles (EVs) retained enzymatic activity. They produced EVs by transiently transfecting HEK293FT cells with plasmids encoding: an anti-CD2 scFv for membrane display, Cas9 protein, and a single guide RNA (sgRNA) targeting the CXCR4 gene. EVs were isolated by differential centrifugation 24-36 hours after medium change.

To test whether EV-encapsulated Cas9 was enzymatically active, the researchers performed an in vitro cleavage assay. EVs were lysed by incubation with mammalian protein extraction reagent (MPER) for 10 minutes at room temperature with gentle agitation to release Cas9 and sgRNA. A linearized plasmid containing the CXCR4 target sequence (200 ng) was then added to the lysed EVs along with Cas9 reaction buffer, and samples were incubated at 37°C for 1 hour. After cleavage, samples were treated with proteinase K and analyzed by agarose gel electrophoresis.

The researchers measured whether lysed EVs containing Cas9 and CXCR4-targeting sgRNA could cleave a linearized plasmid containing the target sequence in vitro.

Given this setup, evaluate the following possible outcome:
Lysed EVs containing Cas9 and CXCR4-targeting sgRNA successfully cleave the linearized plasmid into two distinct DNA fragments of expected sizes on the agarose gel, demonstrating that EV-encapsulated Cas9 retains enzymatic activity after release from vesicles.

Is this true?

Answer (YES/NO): YES